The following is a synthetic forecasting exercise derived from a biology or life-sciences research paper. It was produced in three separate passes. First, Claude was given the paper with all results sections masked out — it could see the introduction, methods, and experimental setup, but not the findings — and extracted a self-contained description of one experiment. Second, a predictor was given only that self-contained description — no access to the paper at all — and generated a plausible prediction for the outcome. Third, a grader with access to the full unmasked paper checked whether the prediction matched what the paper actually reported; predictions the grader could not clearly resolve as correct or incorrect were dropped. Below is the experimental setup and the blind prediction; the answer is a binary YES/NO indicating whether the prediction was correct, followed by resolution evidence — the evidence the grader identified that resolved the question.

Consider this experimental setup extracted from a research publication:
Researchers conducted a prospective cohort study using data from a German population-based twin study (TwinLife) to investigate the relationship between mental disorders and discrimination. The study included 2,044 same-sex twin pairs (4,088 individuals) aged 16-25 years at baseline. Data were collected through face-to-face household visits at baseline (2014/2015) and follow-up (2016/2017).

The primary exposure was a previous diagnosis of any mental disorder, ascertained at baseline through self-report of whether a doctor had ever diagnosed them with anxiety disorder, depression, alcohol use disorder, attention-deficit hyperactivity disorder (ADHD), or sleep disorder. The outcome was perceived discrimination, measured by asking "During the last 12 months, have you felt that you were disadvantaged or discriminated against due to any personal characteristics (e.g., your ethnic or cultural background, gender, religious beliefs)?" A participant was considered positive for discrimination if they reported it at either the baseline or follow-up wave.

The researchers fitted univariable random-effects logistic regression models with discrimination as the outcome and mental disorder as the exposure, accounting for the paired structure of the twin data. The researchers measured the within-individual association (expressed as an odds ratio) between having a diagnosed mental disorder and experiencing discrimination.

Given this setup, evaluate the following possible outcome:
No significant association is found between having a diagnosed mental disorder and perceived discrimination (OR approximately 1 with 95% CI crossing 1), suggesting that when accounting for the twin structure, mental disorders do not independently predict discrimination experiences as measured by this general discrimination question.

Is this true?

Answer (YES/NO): NO